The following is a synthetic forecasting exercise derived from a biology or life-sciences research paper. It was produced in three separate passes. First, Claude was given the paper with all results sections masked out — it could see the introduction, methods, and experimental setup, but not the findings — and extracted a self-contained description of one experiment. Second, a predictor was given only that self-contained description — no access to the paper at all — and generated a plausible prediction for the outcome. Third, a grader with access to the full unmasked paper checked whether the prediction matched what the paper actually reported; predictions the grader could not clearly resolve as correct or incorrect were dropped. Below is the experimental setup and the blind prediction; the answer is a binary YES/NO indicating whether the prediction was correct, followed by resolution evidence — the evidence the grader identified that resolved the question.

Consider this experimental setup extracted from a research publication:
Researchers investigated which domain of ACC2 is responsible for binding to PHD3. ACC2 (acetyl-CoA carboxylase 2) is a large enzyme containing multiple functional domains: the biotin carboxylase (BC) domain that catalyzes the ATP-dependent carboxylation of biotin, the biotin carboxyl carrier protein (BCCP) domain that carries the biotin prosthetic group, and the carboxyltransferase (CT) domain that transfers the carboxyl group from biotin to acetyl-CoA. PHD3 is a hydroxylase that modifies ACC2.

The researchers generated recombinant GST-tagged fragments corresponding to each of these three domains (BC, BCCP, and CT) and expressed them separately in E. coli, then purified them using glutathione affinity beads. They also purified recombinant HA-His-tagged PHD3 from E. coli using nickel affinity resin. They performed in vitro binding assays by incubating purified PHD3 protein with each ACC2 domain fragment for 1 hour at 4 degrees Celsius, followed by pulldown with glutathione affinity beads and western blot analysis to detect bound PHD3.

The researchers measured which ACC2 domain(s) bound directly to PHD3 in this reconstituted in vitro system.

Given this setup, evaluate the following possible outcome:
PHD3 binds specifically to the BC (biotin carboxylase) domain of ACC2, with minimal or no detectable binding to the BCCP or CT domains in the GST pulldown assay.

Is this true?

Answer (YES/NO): YES